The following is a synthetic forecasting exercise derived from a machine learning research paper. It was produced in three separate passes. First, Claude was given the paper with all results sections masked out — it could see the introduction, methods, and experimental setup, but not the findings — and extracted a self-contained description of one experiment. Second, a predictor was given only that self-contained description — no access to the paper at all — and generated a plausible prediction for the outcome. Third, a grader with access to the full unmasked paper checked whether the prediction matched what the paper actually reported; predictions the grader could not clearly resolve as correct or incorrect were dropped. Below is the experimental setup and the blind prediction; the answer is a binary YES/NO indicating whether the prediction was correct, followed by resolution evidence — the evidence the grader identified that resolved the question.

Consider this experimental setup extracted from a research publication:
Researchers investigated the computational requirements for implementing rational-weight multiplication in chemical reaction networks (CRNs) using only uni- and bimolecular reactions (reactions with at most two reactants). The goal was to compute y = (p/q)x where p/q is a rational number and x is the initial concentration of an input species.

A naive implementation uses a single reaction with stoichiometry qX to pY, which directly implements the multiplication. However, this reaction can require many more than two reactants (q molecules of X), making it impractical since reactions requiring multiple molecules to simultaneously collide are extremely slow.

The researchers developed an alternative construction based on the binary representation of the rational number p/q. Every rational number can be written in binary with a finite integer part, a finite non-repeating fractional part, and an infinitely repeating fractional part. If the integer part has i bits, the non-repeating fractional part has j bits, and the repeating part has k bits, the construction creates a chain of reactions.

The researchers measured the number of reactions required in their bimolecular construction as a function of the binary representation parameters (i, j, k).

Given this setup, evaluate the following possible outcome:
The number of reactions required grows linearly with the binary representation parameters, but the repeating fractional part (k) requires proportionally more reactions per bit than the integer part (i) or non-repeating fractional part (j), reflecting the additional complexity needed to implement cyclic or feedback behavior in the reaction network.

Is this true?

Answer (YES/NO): NO